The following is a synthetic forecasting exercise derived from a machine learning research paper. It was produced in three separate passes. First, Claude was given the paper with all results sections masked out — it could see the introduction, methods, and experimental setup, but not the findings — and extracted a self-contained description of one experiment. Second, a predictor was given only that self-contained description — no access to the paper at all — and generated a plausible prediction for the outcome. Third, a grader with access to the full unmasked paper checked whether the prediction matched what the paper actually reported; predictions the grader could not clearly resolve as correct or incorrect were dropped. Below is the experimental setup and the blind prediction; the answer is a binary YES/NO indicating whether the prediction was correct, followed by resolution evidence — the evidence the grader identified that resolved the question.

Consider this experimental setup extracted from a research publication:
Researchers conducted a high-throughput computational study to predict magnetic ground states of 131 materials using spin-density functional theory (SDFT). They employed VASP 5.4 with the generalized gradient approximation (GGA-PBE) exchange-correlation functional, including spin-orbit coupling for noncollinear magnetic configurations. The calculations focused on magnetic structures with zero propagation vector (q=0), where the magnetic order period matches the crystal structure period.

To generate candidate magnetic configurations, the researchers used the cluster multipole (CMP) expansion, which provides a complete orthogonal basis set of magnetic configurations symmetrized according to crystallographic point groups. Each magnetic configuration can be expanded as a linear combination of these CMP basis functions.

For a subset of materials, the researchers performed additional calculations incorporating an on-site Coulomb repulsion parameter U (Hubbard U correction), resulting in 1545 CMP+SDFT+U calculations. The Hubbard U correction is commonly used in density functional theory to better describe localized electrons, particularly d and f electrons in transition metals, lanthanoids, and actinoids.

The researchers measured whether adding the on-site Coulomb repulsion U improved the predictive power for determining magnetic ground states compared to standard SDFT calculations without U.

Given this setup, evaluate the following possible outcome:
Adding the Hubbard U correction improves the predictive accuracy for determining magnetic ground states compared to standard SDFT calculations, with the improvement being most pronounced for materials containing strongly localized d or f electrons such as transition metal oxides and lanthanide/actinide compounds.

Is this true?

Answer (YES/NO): NO